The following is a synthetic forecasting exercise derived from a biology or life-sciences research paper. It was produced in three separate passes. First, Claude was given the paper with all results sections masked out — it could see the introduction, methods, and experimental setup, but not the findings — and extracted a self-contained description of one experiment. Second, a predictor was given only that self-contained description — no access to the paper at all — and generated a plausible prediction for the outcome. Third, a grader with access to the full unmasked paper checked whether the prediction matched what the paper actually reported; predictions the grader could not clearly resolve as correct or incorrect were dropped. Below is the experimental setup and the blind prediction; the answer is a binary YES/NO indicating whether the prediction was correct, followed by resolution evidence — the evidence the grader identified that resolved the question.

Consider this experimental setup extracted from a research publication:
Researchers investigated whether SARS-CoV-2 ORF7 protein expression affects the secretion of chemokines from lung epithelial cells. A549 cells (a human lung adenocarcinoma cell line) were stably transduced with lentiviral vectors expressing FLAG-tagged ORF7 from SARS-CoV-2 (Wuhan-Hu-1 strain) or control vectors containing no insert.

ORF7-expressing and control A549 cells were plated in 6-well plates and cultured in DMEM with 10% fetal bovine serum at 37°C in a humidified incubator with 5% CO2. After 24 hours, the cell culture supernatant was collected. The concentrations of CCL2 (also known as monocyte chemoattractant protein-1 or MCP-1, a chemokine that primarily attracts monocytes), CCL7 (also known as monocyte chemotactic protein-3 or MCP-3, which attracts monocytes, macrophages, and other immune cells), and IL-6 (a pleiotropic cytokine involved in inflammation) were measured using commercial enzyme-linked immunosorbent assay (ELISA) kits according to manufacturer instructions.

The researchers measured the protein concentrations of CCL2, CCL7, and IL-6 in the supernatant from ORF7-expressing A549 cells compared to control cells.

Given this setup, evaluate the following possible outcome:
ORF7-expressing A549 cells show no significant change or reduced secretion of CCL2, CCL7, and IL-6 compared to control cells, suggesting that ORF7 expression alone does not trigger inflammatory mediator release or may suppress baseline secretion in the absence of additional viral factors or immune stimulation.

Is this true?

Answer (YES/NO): NO